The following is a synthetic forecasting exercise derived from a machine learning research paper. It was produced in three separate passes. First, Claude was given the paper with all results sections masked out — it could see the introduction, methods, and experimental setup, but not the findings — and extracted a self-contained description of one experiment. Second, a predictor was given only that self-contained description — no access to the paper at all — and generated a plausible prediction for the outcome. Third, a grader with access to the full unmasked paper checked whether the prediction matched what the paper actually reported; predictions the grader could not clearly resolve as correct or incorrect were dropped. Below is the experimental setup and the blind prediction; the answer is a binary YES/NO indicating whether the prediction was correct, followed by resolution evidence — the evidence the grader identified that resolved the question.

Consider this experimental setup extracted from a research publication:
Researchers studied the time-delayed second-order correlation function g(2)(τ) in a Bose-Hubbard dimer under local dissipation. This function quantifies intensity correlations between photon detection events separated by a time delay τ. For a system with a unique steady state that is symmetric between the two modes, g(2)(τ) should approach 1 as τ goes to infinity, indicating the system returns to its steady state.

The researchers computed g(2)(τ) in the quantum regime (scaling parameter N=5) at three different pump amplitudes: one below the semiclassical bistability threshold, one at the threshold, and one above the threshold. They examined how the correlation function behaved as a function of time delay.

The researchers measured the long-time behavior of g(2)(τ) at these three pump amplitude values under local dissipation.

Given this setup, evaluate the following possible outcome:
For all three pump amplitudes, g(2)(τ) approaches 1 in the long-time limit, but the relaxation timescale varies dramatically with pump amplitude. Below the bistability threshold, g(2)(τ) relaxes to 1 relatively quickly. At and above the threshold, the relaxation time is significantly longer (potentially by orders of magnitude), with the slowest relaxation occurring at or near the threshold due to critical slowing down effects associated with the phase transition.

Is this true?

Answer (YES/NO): NO